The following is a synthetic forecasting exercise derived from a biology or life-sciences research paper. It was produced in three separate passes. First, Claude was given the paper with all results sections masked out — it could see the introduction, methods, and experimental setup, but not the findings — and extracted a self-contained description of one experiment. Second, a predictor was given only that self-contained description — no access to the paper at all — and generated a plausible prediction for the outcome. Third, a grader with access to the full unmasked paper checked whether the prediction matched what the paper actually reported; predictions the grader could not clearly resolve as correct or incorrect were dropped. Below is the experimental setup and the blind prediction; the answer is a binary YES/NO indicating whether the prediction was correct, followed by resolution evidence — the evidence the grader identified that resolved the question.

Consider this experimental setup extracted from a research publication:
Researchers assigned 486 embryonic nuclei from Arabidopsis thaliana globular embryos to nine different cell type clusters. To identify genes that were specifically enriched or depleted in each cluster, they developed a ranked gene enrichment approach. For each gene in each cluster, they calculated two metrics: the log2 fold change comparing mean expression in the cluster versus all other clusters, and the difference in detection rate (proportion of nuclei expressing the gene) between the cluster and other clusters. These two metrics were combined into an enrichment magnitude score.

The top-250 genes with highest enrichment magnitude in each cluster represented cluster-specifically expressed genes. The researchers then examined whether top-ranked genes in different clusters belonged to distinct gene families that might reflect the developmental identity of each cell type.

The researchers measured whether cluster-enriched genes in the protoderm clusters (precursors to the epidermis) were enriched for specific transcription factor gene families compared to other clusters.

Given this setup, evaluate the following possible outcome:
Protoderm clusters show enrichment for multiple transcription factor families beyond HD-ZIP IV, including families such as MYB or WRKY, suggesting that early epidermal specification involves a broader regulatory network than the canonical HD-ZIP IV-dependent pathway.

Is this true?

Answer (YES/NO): NO